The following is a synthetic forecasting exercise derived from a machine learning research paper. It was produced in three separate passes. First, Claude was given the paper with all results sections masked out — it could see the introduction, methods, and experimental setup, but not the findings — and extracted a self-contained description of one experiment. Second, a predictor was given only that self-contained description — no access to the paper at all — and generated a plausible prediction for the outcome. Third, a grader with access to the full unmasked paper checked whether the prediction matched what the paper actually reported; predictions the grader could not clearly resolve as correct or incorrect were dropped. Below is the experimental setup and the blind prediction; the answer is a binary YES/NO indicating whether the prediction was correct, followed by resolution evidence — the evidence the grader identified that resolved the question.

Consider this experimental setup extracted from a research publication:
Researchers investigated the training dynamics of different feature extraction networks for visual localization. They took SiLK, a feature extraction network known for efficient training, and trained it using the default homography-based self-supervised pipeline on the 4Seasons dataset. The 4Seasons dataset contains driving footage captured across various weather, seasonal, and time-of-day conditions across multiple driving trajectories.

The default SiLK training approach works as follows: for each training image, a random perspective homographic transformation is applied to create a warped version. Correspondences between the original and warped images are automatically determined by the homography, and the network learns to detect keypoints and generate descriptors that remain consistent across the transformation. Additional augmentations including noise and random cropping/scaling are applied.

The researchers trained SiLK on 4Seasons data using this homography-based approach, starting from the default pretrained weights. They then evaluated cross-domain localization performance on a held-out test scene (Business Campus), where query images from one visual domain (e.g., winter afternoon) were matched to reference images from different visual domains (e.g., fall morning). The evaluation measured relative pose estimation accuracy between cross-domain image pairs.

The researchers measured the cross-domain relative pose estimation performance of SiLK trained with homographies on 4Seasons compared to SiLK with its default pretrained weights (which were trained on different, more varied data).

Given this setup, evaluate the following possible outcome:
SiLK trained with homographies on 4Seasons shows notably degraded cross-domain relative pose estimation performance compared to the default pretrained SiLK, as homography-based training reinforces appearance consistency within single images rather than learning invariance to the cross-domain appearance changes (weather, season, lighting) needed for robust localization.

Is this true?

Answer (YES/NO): YES